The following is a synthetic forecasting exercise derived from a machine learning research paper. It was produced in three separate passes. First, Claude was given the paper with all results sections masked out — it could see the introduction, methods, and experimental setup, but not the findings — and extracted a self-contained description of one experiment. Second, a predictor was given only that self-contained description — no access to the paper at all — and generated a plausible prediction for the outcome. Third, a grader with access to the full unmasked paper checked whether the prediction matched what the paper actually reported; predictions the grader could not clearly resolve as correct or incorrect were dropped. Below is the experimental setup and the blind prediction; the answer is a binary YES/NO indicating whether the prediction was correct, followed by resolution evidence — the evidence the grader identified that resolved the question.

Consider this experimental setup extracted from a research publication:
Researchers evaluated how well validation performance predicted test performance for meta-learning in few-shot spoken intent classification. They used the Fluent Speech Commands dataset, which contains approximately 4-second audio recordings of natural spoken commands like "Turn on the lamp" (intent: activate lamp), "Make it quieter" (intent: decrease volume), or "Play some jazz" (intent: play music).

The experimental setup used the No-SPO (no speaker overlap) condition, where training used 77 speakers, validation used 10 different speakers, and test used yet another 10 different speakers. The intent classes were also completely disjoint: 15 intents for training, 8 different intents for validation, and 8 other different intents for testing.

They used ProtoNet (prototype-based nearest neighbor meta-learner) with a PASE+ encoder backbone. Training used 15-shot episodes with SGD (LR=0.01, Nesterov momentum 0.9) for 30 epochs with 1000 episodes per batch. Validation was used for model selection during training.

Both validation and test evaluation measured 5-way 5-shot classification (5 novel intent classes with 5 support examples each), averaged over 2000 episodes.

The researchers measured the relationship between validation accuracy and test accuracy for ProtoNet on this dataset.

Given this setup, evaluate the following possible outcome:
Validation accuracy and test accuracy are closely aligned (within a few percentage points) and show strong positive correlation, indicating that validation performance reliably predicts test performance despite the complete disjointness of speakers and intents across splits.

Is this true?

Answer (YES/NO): NO